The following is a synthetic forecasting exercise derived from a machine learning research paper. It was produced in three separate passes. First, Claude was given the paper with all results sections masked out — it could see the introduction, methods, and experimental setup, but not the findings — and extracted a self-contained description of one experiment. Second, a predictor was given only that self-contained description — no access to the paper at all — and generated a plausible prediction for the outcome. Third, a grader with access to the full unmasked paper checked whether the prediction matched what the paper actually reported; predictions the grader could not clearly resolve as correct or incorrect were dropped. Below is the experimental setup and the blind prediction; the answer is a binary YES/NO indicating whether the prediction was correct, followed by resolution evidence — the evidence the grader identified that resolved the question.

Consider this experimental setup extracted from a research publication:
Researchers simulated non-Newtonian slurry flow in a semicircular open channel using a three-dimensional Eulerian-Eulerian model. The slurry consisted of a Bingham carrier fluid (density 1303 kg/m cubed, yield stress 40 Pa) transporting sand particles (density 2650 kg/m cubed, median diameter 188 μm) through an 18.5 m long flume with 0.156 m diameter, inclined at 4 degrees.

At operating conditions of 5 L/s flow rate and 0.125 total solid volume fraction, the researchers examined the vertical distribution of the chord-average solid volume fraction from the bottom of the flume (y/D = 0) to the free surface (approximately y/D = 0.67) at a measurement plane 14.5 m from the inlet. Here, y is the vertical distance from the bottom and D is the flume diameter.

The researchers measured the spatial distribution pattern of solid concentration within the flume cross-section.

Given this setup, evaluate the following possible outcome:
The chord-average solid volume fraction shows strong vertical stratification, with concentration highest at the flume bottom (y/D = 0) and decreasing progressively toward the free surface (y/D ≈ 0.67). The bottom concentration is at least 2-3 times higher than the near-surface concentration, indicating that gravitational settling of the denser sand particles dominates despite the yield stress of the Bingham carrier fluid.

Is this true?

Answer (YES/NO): YES